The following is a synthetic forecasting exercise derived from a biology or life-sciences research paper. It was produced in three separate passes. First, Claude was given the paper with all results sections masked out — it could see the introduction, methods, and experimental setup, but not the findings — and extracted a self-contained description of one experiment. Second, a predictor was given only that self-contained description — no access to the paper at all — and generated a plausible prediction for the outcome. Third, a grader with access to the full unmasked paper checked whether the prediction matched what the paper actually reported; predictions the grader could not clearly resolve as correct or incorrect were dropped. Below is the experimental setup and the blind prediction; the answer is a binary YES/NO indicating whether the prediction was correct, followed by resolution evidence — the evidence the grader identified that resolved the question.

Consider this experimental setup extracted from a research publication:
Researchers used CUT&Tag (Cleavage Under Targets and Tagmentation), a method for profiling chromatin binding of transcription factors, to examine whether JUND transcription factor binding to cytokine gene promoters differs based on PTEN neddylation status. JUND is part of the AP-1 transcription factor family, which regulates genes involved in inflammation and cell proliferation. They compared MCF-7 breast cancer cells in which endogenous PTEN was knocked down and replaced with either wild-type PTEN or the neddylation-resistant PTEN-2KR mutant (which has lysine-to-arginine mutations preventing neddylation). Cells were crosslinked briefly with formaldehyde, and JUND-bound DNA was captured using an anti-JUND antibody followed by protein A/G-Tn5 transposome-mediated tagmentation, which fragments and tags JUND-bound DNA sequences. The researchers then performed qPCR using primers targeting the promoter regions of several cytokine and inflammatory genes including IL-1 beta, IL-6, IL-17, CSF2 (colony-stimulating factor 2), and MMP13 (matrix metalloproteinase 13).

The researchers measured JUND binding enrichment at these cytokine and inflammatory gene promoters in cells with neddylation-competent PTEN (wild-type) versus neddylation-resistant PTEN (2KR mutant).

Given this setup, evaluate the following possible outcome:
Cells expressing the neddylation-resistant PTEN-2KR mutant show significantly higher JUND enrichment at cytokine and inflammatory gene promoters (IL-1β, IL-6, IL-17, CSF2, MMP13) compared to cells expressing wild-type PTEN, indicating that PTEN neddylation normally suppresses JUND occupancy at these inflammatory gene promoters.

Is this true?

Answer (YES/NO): NO